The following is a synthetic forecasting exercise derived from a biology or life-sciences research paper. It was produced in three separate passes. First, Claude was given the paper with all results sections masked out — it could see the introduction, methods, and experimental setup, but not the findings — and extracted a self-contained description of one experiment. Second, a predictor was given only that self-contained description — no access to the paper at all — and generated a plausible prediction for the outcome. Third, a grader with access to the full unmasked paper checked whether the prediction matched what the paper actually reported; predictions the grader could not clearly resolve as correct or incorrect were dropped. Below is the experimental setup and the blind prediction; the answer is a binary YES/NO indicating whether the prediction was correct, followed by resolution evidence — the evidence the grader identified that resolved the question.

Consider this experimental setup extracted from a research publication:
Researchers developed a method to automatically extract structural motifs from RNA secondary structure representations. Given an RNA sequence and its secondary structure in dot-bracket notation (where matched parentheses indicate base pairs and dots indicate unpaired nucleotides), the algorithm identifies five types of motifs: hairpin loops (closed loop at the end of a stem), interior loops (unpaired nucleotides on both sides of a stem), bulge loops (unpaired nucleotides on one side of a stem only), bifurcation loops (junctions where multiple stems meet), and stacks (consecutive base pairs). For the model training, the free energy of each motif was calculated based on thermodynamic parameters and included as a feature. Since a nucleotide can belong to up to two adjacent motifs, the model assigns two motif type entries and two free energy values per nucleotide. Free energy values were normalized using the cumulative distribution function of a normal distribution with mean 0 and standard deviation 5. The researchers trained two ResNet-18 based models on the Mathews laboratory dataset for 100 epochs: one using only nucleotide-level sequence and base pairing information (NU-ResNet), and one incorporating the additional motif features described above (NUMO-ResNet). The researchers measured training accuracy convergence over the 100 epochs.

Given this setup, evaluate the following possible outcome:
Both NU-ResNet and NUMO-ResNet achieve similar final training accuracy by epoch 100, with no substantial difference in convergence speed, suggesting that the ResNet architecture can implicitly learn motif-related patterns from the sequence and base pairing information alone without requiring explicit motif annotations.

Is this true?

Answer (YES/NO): NO